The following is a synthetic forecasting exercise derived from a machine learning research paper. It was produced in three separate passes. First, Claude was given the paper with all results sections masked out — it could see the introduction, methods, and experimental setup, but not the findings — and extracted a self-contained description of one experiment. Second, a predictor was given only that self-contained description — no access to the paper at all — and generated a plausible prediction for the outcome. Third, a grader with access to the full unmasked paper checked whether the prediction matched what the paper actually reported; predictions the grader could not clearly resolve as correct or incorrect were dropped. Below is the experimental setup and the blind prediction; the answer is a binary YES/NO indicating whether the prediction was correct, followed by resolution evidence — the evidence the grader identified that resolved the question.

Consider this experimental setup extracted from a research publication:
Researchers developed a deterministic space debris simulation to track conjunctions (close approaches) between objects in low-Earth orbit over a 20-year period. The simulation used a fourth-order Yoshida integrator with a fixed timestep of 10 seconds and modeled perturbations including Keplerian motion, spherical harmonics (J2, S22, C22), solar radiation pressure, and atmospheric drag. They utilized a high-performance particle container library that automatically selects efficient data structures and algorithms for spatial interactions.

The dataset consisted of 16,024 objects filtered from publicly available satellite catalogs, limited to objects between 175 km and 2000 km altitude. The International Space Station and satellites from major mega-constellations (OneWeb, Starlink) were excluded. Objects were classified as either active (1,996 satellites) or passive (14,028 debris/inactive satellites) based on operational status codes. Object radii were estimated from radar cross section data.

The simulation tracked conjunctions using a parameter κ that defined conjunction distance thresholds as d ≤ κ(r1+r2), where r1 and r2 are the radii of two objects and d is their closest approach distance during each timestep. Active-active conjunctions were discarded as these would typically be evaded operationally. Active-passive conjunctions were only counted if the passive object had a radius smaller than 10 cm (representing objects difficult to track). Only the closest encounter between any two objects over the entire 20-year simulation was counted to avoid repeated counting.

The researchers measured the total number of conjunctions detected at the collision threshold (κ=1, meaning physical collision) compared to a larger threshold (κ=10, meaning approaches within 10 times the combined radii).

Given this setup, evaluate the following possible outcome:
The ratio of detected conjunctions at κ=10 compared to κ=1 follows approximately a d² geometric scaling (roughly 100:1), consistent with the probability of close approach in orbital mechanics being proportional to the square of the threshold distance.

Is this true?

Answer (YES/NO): NO